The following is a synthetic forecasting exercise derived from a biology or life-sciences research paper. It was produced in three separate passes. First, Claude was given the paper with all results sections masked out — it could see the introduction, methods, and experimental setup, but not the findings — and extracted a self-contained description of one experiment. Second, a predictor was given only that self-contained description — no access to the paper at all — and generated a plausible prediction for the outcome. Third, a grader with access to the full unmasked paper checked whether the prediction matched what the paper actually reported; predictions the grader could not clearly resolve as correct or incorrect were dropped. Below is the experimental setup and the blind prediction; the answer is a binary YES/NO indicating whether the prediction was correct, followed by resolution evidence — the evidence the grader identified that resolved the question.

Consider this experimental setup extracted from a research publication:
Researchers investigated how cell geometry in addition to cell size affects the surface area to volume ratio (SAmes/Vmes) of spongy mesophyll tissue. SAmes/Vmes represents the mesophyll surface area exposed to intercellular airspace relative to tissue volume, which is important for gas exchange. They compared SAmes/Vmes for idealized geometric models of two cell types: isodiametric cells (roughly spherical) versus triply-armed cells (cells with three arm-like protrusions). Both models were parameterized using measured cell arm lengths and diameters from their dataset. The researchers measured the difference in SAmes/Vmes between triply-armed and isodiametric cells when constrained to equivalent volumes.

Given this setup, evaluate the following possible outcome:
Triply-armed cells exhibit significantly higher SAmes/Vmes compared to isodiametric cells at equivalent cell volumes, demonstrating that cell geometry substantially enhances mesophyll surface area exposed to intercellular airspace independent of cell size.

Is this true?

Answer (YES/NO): YES